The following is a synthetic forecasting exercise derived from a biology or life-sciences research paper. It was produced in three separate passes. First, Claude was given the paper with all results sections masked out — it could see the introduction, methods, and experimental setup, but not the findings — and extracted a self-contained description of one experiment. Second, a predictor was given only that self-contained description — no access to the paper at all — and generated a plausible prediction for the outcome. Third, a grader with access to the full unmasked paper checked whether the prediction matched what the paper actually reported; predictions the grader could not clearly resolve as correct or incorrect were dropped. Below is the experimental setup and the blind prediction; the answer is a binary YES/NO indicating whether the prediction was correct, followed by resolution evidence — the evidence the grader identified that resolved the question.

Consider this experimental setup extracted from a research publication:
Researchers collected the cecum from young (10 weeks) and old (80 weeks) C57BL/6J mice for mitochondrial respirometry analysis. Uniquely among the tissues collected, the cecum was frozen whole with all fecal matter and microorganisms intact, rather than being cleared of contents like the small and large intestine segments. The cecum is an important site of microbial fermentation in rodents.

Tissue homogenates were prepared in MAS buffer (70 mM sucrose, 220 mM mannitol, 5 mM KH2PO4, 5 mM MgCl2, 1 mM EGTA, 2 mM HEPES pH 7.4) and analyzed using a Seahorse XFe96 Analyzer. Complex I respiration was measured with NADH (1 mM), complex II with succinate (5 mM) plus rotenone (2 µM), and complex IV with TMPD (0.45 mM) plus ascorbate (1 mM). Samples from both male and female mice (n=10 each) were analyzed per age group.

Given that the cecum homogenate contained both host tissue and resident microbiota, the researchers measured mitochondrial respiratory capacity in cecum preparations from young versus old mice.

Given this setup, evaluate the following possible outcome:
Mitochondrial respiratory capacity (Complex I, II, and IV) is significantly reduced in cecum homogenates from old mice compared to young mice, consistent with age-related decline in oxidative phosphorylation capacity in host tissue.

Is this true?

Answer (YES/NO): NO